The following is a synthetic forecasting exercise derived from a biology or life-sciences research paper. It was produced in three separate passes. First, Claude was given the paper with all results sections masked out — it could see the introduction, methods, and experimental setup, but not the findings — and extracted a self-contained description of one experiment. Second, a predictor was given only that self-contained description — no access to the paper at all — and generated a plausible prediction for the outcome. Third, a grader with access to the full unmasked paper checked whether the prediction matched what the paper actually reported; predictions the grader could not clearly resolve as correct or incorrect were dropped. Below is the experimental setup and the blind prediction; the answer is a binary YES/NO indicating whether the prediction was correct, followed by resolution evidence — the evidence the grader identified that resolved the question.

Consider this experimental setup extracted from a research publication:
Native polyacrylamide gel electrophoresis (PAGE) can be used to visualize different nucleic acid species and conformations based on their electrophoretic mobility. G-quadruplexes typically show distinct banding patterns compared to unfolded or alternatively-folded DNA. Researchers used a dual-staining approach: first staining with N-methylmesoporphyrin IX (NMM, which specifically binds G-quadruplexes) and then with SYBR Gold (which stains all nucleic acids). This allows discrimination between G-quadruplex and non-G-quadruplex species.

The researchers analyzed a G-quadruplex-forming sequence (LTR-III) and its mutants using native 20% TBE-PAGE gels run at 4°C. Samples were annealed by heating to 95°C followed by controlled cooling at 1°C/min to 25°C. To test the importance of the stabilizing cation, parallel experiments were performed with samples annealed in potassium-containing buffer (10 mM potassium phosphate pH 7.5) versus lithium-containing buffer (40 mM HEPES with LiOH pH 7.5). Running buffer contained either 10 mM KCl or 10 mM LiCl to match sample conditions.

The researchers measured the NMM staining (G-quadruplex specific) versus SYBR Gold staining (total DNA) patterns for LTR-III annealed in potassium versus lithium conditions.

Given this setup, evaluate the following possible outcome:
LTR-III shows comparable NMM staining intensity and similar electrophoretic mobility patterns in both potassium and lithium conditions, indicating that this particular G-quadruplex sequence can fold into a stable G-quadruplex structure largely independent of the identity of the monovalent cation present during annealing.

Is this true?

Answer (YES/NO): NO